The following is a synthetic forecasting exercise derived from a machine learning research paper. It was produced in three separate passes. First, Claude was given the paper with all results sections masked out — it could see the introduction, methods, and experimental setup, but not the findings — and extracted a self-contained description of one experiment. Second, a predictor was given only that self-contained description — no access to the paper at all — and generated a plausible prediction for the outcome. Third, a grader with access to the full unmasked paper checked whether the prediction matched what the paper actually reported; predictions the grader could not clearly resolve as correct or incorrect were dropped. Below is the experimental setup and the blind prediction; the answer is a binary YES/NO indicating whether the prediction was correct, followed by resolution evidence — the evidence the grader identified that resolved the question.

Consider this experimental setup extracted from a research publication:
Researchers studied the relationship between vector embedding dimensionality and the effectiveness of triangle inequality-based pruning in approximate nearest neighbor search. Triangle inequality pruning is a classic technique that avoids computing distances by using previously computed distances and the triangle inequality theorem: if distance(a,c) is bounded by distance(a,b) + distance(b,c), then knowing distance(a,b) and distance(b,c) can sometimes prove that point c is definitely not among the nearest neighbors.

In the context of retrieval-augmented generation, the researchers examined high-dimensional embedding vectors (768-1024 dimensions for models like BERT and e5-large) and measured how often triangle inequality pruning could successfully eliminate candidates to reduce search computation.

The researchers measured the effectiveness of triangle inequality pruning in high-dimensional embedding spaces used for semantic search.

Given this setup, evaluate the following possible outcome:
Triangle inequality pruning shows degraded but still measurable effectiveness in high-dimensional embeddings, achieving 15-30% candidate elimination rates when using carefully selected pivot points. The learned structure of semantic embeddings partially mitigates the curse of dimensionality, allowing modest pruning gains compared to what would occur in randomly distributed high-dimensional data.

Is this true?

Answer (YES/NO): NO